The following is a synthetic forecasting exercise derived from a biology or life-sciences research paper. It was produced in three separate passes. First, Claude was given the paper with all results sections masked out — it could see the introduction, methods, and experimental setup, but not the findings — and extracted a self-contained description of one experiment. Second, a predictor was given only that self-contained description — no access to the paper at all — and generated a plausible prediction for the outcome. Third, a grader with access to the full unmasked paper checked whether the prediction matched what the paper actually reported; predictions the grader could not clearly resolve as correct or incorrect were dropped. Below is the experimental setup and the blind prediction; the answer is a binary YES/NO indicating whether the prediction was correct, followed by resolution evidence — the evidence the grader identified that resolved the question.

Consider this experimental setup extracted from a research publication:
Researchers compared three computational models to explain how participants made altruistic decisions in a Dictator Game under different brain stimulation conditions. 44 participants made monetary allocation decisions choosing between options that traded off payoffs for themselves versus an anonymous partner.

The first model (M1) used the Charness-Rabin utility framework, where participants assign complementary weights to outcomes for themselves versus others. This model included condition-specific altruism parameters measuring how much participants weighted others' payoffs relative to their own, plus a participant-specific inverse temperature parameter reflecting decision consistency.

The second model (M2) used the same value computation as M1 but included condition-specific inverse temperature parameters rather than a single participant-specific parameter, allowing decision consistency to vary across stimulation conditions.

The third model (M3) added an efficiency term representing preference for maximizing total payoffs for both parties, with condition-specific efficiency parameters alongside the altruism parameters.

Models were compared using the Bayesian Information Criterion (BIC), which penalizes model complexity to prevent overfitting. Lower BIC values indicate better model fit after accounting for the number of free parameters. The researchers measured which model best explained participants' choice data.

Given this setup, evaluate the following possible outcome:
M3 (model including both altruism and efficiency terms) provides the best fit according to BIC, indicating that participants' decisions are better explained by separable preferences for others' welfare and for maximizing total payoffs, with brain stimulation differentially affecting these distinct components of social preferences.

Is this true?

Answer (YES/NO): NO